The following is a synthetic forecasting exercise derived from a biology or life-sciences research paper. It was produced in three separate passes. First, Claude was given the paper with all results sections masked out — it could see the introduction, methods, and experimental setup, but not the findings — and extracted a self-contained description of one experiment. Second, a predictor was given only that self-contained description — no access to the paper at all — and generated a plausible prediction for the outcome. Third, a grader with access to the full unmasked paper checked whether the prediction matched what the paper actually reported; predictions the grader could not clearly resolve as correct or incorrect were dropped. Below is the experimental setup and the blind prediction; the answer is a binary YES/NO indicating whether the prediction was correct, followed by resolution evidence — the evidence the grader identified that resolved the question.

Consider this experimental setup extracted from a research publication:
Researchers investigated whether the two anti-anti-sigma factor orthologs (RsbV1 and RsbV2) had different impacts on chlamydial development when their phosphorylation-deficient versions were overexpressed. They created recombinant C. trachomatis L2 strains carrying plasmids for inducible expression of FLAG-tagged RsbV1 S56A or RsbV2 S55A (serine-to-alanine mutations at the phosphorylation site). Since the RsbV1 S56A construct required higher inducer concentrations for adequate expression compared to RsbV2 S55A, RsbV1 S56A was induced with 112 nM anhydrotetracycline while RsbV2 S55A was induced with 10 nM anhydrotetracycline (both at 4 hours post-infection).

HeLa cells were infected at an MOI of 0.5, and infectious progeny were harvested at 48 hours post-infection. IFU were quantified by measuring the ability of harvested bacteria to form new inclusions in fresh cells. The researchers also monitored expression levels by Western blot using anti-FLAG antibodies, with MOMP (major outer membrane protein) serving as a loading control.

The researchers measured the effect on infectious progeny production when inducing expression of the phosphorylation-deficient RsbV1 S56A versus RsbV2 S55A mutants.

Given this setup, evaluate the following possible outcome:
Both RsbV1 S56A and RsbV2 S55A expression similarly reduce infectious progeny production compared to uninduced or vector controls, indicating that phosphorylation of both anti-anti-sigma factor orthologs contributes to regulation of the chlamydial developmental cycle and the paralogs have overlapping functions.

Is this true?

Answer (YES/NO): NO